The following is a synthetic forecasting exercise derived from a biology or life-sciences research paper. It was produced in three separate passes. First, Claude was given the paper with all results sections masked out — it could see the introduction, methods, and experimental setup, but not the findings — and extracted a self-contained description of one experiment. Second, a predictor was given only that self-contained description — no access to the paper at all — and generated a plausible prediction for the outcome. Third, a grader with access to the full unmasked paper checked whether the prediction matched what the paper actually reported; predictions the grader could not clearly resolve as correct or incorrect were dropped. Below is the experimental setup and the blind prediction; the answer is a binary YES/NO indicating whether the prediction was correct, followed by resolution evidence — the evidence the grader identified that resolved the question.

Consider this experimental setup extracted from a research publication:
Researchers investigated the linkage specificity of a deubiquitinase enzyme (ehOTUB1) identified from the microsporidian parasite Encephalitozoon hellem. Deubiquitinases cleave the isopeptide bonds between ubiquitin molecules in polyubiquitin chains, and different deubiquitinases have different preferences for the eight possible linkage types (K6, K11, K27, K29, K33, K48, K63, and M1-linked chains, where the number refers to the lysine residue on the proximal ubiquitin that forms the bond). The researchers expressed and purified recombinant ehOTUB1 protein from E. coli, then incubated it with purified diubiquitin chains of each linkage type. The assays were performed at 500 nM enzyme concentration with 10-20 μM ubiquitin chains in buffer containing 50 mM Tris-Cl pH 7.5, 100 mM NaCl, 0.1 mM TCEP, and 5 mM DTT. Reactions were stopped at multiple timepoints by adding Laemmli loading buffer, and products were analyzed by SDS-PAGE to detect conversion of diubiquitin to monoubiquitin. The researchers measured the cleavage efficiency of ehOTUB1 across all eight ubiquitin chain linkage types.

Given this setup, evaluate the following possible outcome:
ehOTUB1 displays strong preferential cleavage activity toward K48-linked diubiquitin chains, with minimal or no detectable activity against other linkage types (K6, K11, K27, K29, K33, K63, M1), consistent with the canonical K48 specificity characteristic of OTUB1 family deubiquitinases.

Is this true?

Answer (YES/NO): YES